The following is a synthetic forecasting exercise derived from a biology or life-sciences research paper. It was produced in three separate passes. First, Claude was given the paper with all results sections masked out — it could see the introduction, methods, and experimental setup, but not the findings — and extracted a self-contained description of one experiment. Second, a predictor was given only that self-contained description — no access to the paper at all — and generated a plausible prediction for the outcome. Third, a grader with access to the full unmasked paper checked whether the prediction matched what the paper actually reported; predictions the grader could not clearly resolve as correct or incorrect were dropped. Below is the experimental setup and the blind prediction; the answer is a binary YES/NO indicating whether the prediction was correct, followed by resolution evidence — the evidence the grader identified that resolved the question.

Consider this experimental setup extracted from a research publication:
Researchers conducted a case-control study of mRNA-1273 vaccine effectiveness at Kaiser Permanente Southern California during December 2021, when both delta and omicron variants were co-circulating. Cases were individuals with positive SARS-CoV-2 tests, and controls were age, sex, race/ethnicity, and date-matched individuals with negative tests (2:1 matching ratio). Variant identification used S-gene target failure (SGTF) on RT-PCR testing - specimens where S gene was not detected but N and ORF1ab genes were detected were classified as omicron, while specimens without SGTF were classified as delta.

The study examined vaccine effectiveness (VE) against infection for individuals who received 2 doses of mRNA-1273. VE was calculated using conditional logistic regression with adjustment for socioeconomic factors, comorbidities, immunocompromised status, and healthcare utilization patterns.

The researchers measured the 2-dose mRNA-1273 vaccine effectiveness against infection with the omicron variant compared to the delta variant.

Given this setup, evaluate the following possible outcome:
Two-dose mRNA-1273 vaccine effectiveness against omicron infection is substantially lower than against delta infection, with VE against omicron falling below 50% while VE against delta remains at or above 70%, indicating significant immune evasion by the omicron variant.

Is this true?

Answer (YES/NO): NO